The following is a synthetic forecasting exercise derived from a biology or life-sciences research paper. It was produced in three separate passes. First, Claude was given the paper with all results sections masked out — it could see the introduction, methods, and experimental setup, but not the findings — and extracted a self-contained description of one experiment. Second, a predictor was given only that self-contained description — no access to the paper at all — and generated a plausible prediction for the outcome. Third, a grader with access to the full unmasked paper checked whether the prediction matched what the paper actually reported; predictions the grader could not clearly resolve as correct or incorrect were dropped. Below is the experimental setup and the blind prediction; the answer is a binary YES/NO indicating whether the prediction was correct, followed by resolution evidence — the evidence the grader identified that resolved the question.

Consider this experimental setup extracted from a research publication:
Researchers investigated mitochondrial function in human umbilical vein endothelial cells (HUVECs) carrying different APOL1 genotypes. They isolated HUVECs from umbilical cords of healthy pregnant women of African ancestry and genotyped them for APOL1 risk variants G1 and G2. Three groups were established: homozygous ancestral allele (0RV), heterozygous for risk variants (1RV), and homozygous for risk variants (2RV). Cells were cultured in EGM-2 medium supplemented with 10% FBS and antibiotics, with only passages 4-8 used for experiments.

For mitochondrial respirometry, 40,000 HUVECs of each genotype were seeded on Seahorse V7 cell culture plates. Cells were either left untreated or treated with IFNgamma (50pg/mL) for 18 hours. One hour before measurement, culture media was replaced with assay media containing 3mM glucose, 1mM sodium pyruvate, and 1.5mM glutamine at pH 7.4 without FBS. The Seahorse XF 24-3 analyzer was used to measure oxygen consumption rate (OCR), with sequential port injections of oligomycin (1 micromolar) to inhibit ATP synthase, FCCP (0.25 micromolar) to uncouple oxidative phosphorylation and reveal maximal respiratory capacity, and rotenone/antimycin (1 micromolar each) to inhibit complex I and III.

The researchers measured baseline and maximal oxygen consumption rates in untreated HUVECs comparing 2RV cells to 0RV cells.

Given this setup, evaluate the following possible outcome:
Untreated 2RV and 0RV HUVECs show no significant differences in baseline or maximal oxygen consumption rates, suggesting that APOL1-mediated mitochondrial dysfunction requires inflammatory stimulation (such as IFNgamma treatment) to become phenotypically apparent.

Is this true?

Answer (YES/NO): NO